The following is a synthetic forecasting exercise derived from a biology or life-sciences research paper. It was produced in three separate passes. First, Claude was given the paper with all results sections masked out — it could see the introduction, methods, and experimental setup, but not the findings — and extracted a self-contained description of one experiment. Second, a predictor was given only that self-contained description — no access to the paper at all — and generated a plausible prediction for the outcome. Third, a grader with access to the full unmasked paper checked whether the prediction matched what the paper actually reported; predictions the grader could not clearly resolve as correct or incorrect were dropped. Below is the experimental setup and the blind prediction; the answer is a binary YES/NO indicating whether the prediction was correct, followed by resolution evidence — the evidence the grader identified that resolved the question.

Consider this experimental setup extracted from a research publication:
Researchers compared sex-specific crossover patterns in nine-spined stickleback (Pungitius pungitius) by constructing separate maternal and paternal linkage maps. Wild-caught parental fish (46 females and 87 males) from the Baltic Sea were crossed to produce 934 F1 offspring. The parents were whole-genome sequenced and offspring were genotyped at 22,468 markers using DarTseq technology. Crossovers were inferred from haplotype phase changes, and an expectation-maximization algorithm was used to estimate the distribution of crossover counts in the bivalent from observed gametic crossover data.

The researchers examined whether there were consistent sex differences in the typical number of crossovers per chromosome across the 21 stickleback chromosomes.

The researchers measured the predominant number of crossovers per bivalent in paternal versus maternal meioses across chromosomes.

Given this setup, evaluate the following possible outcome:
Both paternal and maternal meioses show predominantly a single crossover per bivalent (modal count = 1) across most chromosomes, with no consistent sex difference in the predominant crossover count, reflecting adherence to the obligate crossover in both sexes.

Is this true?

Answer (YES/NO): NO